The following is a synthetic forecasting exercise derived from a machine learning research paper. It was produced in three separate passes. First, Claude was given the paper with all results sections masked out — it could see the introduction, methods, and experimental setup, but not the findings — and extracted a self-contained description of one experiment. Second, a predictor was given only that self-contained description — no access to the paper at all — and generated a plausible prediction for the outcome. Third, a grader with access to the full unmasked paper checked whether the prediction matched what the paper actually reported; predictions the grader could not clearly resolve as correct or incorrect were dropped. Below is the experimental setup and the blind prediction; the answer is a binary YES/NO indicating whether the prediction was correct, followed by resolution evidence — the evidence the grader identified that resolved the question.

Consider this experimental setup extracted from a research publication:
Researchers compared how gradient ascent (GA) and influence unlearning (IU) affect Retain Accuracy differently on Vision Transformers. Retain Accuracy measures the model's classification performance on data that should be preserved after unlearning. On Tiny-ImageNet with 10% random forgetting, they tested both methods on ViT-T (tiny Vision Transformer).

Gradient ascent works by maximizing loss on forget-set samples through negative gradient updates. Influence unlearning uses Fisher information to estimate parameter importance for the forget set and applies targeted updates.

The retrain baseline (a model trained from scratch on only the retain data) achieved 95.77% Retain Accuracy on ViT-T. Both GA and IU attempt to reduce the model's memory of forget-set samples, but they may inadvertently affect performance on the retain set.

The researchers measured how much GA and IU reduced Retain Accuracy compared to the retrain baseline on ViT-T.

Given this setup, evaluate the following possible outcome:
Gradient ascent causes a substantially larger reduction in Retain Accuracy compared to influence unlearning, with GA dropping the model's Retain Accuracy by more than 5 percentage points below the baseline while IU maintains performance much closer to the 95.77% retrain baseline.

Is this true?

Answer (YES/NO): NO